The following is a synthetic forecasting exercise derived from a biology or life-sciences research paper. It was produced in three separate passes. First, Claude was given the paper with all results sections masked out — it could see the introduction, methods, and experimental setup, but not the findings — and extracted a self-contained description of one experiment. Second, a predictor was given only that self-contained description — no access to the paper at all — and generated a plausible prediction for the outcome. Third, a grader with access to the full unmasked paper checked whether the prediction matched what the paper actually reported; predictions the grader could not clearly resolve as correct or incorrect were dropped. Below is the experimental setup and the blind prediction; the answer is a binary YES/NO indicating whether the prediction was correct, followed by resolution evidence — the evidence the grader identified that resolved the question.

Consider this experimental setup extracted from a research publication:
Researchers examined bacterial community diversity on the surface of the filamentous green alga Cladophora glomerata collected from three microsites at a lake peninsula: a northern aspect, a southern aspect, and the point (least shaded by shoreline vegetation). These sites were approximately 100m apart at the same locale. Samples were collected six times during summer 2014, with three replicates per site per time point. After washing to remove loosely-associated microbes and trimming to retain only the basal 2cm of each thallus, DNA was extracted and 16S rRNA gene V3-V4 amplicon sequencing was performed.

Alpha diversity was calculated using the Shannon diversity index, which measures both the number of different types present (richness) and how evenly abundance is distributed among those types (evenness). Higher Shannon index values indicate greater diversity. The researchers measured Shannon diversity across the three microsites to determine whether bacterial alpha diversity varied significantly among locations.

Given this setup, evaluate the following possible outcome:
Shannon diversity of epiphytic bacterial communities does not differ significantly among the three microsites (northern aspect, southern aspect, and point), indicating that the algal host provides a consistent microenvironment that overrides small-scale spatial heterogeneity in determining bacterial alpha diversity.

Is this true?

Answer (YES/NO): NO